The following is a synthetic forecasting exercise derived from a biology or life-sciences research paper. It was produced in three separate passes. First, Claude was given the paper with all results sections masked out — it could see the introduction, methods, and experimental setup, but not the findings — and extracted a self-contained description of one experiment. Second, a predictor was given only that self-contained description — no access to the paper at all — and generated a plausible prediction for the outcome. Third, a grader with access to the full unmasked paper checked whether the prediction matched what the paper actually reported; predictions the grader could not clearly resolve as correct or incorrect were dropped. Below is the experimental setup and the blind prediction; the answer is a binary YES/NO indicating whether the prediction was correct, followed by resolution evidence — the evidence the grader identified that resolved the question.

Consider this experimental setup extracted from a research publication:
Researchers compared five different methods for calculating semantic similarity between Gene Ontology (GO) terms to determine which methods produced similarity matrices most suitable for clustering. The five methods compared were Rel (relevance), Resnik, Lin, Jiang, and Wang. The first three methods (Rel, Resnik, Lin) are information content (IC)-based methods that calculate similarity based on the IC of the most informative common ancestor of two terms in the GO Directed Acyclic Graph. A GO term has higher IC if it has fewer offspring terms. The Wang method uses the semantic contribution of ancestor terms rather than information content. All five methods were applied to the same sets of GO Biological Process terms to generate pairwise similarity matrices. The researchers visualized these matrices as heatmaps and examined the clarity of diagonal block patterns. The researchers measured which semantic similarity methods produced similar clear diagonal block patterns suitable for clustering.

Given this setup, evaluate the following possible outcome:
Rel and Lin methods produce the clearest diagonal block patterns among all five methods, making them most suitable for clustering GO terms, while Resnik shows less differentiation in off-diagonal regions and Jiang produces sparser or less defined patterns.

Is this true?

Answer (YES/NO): NO